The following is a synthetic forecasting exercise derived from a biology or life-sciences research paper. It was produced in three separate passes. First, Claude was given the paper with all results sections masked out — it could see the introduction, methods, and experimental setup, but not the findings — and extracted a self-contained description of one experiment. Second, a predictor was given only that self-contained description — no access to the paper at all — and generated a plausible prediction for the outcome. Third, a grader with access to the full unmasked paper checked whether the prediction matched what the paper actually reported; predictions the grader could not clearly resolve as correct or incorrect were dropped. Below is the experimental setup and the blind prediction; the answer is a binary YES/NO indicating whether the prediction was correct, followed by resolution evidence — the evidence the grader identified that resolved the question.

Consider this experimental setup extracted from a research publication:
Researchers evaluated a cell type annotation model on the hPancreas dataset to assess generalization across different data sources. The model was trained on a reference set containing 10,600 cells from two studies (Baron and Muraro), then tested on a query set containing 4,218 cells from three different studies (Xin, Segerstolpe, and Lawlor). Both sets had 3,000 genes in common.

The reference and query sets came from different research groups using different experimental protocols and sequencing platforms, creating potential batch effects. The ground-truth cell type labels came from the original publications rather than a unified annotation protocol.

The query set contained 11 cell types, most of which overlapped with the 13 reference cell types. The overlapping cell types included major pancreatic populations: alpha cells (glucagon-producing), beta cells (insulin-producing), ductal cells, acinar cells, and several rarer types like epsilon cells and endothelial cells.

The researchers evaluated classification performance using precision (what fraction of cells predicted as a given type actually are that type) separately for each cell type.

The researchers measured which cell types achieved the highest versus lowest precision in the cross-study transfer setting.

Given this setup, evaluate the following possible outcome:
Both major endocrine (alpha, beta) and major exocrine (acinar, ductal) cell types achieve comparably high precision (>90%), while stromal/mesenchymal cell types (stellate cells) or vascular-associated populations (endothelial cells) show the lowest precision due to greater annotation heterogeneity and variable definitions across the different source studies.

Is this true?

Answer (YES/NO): NO